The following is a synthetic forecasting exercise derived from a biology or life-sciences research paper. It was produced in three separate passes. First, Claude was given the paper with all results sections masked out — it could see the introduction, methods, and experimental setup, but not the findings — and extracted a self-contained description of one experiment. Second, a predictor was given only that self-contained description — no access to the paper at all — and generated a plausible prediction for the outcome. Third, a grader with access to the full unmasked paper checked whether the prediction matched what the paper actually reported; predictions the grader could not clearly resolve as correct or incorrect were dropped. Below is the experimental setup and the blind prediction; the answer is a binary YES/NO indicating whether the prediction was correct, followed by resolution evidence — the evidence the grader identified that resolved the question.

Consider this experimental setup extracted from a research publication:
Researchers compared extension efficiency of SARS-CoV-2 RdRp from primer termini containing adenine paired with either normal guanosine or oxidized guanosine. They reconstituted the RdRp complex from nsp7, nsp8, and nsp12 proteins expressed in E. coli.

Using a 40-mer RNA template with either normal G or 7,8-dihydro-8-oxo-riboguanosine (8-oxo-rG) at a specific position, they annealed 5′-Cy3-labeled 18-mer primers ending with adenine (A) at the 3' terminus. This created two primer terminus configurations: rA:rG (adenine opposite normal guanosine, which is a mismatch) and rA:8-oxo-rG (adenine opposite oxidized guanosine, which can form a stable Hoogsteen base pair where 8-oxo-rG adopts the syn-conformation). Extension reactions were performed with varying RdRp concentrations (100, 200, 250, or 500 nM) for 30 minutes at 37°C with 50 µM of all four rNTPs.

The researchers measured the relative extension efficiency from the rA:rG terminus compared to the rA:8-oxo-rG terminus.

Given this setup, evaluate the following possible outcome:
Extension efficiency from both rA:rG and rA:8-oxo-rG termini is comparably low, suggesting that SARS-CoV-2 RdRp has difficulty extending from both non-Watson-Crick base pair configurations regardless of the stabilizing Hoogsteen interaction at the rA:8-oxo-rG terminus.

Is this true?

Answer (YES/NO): NO